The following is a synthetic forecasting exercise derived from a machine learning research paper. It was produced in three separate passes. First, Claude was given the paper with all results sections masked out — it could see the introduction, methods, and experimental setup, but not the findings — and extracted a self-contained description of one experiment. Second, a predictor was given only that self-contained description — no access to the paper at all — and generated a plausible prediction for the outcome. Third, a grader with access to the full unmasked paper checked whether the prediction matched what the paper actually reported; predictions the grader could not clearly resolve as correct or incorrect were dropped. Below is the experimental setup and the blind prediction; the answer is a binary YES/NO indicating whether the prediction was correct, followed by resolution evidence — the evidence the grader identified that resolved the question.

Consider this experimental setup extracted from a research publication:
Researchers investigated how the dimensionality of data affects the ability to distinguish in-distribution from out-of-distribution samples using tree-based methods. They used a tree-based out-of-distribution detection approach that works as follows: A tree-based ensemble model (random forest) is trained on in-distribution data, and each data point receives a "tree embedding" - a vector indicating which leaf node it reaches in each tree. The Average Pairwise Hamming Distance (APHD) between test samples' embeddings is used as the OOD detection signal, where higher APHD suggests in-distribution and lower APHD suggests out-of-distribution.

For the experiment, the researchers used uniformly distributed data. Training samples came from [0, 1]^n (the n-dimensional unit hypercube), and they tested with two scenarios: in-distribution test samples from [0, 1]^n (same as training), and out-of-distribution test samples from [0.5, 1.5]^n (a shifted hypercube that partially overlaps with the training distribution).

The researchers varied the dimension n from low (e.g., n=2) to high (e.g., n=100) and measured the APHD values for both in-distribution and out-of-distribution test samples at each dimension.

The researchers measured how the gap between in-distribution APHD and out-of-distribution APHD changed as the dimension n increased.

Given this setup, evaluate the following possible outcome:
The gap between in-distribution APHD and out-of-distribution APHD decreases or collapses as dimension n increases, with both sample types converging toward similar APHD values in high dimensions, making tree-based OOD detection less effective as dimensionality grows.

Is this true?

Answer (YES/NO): YES